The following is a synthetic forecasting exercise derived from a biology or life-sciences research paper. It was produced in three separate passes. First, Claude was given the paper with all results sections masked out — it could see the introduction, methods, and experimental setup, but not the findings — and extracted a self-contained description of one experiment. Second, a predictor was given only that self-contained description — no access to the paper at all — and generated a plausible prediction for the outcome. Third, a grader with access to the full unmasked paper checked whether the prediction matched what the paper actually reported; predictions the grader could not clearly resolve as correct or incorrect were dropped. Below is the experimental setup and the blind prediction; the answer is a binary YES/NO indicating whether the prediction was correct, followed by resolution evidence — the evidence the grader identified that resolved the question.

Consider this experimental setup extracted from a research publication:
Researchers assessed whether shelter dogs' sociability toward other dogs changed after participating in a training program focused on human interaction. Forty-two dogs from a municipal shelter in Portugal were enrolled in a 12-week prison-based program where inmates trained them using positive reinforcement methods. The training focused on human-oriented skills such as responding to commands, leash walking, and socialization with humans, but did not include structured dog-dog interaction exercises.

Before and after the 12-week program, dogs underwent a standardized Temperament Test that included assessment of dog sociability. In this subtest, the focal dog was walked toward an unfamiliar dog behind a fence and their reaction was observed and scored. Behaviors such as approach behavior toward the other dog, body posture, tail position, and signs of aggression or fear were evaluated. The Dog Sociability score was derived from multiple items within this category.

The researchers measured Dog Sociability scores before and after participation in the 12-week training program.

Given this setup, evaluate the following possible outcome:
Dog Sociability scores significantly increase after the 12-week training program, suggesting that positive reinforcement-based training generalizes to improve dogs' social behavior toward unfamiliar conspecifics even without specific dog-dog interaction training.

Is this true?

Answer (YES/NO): NO